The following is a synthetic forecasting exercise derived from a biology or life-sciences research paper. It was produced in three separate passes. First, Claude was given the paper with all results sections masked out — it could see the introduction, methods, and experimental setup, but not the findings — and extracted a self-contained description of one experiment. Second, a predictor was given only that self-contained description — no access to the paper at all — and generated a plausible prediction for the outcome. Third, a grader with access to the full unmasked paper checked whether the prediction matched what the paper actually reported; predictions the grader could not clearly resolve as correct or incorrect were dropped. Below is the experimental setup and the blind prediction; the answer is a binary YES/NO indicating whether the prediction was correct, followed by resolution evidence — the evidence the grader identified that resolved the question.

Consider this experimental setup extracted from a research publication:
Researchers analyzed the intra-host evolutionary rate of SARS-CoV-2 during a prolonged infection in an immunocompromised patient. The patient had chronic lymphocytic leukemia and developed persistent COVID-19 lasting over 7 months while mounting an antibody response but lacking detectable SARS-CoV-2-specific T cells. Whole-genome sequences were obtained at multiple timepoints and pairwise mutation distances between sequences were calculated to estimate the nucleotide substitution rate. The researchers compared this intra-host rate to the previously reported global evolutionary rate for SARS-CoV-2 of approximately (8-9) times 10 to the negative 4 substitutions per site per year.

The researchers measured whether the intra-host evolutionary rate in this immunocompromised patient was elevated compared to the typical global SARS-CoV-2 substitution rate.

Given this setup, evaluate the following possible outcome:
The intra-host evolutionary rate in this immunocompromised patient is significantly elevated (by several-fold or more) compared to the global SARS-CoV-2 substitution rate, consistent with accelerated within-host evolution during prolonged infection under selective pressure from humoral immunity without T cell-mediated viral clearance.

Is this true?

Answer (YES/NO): NO